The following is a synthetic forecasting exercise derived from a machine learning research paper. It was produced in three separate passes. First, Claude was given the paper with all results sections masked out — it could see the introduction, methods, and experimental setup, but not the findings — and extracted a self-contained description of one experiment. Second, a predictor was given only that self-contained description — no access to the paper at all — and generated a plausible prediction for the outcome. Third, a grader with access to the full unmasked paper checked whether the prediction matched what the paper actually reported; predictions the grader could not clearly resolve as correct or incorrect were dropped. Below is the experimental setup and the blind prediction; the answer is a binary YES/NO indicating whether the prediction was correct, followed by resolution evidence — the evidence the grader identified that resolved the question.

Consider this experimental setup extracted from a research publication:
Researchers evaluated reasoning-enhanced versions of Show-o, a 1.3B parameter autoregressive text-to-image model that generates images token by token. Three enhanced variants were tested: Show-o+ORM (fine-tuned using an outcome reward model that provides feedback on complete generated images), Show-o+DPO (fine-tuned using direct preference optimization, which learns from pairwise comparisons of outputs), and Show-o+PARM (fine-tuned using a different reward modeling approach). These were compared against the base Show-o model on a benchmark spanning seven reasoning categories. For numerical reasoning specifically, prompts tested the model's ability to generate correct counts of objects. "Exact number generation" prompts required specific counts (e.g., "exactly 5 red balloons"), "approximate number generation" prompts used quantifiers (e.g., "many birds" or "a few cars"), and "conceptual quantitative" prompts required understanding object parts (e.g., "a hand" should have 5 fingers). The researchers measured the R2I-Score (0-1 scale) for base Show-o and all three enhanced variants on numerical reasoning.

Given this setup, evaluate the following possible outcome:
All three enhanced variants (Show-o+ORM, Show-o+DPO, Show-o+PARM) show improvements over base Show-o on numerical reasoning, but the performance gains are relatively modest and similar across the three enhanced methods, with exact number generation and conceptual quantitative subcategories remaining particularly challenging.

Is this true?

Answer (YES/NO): NO